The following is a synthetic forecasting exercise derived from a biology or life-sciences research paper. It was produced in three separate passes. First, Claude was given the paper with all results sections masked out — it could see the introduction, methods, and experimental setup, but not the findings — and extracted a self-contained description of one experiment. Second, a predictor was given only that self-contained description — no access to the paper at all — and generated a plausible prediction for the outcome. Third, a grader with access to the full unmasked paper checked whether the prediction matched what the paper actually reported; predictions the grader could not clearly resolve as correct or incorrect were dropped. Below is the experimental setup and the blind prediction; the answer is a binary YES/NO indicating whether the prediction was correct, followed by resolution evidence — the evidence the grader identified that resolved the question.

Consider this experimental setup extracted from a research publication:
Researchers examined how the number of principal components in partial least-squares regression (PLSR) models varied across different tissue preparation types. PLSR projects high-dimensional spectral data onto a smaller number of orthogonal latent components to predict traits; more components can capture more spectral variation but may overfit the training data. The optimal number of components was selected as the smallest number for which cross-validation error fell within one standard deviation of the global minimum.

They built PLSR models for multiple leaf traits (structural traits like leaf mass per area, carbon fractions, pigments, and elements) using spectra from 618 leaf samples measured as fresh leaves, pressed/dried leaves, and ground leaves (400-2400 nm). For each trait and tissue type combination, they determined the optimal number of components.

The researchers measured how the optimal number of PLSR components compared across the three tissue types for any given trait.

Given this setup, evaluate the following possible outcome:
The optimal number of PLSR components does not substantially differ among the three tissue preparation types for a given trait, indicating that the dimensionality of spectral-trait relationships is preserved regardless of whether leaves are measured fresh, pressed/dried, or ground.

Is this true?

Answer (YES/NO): NO